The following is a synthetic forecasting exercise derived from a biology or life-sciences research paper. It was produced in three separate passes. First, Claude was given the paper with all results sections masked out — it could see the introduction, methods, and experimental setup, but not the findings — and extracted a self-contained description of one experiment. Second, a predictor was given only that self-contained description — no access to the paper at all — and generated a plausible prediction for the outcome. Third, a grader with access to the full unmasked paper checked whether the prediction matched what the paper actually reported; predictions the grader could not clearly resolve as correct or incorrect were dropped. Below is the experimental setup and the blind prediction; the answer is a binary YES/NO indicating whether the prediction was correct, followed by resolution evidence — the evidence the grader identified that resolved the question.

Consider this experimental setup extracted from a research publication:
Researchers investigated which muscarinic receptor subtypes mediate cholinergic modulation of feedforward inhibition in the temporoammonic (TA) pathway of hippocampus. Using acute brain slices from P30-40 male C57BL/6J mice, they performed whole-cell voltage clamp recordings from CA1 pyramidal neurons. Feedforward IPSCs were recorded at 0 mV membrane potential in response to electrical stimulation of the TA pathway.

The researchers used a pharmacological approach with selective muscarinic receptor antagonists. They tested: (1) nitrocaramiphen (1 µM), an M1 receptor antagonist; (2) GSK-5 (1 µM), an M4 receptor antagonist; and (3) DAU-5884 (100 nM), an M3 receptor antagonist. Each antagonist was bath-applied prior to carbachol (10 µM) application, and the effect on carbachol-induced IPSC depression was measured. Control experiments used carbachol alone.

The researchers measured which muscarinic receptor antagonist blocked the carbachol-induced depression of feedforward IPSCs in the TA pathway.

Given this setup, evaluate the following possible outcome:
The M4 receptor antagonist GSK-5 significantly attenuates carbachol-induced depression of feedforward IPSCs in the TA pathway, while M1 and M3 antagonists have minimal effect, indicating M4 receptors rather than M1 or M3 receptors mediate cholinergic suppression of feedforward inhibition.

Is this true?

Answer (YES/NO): NO